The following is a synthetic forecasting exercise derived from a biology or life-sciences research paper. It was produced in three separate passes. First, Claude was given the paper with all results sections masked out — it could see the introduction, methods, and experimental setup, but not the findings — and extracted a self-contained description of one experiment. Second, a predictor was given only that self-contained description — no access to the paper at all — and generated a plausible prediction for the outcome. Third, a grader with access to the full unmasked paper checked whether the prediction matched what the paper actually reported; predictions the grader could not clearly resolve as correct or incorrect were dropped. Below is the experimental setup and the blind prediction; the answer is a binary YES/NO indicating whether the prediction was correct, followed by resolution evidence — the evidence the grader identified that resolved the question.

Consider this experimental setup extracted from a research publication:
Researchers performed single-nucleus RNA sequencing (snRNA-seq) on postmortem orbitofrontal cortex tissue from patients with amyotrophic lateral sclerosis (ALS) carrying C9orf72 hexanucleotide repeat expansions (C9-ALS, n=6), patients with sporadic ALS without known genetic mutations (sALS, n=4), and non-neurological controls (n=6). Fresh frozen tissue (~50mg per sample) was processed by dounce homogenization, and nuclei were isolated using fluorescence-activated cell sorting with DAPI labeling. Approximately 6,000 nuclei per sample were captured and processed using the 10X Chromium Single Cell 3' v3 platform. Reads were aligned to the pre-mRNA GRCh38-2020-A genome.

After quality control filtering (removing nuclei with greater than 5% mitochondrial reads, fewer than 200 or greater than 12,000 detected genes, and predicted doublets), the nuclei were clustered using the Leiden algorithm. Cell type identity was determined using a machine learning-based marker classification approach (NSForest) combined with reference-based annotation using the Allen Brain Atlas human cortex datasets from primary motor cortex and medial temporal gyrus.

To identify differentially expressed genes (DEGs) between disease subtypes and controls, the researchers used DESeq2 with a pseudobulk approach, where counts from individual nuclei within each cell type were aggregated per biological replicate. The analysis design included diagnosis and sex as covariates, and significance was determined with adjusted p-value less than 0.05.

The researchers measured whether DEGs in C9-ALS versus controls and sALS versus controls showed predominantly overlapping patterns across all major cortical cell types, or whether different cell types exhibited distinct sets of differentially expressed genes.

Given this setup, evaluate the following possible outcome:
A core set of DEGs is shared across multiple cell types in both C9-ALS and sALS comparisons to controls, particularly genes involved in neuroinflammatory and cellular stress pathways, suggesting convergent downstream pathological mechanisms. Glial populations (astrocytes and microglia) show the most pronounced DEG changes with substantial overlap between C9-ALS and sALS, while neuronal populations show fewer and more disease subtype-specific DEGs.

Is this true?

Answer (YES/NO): NO